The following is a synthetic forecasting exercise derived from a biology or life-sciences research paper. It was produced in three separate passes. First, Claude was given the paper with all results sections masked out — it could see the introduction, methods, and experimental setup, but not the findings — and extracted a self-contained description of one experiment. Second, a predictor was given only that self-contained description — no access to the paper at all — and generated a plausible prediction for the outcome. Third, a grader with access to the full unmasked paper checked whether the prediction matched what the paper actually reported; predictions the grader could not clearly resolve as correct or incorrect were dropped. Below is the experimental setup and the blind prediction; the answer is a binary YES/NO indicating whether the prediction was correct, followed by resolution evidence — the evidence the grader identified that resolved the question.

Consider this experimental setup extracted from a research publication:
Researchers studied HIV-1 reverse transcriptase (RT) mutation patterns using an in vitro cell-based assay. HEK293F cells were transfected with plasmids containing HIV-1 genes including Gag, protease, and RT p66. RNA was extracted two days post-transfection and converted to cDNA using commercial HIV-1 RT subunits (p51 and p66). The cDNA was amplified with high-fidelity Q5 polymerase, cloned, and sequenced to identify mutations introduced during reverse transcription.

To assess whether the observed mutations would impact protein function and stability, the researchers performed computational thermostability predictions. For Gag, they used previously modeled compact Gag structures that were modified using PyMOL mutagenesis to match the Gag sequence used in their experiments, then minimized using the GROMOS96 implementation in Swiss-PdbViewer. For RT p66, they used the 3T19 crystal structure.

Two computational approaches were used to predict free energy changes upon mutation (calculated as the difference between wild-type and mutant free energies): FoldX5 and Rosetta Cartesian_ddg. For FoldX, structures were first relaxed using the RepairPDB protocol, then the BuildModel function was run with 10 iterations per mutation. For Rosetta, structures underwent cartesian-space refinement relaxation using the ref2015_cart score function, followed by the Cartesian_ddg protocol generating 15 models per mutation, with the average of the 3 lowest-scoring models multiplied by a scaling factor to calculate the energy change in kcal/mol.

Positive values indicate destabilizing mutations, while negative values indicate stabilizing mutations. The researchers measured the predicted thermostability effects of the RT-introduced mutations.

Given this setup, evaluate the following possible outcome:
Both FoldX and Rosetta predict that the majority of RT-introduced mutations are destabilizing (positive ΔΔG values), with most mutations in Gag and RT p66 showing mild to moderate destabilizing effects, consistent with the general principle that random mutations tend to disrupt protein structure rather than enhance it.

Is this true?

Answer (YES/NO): NO